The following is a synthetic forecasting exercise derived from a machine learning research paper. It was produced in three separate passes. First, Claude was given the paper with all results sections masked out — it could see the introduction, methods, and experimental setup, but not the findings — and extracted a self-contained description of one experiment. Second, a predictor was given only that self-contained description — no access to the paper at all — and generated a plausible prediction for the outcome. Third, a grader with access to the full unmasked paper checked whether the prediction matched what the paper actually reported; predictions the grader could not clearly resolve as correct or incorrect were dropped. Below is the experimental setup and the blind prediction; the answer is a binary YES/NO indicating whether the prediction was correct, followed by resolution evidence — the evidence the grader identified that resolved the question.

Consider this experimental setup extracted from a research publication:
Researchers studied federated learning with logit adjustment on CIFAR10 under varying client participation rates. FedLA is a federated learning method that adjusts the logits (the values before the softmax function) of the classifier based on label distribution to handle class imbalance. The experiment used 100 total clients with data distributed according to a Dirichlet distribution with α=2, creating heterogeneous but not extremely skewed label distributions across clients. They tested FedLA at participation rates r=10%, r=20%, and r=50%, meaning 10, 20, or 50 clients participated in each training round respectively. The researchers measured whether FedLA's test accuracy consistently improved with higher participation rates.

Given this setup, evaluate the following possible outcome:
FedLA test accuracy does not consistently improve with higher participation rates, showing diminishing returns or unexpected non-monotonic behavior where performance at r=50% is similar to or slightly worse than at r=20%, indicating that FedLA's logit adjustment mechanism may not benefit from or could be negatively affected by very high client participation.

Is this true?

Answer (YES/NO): NO